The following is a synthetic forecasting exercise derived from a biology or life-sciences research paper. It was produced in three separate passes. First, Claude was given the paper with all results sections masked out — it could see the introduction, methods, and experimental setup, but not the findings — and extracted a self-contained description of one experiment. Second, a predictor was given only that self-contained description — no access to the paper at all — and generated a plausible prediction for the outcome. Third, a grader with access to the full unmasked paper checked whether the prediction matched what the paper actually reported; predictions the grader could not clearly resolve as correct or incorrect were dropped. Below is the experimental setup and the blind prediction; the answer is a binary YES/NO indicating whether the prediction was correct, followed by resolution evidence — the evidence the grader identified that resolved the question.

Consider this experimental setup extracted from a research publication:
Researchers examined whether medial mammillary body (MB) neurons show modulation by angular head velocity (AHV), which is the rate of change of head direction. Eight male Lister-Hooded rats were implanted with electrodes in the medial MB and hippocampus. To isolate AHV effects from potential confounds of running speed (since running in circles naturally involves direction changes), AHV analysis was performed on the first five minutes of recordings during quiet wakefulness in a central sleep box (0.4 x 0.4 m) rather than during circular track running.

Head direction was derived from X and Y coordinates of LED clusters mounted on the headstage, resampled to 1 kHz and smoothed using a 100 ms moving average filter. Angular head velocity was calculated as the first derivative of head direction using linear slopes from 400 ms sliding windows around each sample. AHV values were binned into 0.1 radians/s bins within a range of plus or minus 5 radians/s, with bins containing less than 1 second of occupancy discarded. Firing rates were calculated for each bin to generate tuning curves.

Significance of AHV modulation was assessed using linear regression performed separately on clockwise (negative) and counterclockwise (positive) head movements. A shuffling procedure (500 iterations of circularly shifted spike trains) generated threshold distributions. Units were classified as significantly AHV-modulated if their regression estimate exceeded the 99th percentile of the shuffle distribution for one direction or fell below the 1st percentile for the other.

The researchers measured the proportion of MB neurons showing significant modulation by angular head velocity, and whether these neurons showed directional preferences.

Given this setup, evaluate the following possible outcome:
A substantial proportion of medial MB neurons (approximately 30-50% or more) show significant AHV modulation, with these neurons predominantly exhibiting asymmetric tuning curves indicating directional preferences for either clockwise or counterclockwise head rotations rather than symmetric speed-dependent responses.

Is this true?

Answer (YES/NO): YES